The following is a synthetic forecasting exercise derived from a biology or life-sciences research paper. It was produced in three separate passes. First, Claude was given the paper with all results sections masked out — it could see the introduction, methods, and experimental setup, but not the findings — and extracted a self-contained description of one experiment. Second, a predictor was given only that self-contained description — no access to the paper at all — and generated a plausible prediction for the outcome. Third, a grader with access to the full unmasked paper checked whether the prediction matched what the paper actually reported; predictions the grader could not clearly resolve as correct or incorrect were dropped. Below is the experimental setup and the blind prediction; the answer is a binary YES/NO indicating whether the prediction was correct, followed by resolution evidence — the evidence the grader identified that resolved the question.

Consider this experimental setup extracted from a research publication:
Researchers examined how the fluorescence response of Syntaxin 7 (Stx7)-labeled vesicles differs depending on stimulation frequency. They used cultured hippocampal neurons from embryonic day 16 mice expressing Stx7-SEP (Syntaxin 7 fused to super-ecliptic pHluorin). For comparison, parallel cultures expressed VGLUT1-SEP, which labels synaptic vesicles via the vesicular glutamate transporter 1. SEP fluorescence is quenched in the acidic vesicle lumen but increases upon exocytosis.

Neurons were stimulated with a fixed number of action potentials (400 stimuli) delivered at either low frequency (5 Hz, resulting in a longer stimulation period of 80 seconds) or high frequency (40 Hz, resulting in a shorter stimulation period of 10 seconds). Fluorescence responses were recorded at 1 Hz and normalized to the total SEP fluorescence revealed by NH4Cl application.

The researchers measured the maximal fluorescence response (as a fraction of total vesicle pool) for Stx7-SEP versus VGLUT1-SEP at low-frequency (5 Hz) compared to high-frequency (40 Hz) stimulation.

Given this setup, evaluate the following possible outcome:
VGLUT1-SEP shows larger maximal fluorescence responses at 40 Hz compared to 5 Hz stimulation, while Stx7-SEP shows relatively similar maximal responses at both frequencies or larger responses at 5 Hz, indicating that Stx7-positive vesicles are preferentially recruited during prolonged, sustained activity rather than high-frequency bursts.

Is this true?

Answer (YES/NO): NO